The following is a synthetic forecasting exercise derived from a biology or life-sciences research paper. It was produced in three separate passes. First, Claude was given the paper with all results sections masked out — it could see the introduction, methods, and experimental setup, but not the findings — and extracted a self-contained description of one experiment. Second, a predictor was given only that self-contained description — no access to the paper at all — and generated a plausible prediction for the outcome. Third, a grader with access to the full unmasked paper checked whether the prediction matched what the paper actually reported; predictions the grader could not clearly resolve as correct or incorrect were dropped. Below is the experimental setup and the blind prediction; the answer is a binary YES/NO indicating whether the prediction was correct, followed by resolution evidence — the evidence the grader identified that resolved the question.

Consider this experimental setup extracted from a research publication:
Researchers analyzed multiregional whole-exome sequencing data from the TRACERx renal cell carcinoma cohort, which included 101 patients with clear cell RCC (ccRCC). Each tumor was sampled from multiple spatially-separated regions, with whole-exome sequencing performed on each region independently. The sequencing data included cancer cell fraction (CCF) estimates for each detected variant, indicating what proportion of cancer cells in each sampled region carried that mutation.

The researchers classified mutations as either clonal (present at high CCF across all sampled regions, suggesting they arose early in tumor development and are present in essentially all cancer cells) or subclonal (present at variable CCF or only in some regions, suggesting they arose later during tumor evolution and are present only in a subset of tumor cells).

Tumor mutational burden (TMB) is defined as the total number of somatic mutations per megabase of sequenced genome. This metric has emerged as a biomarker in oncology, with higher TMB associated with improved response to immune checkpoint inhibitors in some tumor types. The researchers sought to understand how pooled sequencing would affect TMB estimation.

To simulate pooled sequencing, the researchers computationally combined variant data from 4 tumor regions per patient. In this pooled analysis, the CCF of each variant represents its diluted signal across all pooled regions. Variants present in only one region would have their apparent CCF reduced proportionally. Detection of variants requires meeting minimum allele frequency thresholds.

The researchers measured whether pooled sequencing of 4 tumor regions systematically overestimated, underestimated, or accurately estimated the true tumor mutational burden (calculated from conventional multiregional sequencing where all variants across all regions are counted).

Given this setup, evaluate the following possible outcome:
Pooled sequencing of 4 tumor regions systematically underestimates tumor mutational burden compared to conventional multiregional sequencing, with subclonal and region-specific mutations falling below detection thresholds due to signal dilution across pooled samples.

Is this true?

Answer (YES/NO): YES